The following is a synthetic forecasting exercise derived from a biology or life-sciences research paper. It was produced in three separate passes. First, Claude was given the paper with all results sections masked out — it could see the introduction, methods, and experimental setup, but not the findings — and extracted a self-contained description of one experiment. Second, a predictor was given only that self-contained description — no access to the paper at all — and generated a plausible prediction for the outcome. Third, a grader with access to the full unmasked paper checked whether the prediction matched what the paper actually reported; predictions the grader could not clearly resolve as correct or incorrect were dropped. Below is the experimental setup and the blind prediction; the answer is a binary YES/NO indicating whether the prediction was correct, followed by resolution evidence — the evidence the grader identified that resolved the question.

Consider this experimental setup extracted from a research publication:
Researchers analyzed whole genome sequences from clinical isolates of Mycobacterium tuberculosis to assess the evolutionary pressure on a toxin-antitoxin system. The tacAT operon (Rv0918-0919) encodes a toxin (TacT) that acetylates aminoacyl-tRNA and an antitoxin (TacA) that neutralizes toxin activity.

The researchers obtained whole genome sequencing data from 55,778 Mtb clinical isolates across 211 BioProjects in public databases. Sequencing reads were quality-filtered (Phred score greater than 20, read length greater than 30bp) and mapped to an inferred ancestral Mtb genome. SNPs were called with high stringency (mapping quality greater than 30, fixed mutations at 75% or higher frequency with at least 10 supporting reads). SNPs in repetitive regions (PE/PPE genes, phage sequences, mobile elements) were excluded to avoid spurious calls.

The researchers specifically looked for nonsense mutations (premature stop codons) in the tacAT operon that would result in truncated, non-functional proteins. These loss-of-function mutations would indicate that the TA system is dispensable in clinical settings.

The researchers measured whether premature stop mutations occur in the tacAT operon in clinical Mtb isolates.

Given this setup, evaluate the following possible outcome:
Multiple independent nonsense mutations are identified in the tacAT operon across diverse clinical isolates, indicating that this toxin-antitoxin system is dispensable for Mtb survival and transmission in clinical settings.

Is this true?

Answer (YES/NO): YES